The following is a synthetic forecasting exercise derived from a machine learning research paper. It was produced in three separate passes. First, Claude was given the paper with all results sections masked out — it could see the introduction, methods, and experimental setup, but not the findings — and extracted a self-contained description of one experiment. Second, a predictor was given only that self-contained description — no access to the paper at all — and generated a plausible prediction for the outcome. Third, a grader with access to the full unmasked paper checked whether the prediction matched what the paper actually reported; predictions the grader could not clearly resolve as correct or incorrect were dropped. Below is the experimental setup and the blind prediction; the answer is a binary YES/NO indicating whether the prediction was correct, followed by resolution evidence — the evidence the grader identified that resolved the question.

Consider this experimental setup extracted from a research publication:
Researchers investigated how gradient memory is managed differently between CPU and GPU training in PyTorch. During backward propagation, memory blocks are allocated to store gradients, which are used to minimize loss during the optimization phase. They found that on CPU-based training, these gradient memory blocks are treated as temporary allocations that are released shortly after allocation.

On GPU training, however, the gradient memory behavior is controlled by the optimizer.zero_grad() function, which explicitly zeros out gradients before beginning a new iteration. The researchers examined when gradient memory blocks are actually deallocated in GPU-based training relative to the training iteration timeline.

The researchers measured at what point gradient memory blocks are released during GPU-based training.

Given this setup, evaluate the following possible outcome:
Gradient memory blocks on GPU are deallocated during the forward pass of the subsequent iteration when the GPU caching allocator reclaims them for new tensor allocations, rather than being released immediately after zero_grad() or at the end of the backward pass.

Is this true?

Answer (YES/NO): NO